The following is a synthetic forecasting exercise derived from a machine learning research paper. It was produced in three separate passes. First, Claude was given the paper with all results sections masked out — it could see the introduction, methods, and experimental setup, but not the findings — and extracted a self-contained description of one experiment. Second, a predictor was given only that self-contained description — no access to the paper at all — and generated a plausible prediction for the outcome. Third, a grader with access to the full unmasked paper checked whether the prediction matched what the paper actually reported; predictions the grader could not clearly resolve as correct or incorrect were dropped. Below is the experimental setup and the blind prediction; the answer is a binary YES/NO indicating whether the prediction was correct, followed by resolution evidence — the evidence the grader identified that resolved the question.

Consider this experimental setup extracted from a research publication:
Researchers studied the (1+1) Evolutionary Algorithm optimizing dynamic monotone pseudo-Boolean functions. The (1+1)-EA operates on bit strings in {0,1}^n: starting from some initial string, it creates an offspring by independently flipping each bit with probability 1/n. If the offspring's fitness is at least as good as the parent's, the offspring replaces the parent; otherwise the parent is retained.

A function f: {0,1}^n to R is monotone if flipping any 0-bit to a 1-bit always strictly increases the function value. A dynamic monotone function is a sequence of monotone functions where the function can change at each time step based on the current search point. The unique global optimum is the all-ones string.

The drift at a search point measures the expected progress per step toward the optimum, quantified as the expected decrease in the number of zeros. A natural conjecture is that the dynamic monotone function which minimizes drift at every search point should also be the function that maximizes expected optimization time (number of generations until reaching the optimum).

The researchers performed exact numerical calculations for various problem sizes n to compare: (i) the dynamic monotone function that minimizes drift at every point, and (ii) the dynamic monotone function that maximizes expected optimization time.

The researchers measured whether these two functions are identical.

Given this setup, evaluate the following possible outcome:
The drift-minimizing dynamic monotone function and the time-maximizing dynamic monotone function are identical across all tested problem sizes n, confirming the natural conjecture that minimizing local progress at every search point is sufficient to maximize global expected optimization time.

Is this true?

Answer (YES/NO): NO